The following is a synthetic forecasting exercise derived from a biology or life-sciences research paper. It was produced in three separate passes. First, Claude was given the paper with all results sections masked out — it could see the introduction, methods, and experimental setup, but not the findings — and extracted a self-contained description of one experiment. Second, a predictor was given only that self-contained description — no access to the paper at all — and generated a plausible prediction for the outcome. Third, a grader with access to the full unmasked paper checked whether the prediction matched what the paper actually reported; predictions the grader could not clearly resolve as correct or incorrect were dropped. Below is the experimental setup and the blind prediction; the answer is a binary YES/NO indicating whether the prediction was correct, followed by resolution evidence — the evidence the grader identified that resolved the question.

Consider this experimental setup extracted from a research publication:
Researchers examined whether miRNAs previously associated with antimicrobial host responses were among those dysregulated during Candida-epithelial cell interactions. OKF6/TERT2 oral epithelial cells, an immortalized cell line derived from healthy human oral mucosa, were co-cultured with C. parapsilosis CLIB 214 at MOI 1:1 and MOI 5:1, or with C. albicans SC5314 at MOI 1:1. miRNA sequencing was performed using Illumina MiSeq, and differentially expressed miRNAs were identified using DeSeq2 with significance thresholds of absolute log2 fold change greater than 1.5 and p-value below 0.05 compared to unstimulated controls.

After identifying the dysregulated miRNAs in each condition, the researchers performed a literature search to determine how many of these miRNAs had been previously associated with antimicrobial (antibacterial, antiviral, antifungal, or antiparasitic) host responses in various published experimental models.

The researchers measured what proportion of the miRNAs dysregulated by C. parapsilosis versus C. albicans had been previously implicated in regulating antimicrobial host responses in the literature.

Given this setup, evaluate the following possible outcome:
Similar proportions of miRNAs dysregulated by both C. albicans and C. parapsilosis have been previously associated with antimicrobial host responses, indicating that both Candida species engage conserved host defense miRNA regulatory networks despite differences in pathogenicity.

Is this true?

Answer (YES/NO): NO